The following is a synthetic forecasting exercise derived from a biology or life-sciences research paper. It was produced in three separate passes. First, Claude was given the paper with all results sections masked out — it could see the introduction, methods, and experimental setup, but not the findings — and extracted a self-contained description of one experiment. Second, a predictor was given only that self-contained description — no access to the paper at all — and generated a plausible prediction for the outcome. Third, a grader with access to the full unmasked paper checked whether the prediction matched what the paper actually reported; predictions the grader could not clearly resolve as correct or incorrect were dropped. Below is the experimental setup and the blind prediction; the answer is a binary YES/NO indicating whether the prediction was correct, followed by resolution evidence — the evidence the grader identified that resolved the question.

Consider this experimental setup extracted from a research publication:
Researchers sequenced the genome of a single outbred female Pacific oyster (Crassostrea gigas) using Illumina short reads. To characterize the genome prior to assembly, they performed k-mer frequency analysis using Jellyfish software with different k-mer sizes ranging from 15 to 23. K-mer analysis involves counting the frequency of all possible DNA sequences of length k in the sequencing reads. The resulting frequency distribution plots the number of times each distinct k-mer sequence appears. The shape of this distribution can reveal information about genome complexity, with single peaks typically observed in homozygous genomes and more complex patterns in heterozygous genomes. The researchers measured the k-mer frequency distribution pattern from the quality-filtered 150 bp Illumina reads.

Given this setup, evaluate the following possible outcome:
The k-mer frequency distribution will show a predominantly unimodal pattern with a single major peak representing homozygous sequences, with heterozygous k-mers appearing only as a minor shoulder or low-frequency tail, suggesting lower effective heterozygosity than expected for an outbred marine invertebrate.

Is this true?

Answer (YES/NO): NO